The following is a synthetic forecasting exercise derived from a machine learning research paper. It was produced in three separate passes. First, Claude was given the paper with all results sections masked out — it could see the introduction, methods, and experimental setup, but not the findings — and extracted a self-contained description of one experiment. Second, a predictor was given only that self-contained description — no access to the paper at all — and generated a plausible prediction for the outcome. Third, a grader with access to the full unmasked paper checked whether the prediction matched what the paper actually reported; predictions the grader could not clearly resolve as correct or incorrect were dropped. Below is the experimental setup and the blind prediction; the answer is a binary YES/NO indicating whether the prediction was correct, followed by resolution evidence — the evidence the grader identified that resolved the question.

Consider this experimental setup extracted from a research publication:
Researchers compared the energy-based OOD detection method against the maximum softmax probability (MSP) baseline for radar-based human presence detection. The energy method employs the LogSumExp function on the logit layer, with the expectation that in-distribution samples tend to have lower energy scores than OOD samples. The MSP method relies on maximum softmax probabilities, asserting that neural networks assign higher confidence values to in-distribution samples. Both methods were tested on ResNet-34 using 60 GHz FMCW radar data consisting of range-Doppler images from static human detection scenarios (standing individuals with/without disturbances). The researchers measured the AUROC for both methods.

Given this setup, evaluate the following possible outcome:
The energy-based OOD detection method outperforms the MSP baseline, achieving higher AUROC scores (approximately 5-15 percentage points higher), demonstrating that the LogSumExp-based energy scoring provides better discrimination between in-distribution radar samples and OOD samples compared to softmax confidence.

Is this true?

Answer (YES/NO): NO